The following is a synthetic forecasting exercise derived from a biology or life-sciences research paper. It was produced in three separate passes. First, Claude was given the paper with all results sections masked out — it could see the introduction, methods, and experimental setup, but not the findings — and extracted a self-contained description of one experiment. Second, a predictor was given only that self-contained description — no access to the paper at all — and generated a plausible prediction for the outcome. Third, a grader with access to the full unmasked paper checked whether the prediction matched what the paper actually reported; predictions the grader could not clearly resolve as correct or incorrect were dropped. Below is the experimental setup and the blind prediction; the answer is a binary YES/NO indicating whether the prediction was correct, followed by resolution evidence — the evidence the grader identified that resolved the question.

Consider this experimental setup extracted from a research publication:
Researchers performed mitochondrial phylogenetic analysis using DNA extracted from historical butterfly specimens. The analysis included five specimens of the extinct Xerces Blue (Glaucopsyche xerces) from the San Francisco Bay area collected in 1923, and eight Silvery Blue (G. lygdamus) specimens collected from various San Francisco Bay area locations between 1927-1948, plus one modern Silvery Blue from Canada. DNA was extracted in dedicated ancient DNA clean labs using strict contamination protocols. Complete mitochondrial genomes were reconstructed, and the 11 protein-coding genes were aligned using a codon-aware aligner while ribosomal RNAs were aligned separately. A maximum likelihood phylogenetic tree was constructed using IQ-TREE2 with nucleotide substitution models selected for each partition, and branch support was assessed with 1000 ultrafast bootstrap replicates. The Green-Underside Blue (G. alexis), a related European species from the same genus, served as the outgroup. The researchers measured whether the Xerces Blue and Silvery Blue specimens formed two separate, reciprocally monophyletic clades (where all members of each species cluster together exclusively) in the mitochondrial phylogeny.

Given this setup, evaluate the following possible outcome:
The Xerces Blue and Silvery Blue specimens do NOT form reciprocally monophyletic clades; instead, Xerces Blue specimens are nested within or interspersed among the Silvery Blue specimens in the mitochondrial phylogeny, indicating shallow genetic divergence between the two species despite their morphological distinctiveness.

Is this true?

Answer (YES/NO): NO